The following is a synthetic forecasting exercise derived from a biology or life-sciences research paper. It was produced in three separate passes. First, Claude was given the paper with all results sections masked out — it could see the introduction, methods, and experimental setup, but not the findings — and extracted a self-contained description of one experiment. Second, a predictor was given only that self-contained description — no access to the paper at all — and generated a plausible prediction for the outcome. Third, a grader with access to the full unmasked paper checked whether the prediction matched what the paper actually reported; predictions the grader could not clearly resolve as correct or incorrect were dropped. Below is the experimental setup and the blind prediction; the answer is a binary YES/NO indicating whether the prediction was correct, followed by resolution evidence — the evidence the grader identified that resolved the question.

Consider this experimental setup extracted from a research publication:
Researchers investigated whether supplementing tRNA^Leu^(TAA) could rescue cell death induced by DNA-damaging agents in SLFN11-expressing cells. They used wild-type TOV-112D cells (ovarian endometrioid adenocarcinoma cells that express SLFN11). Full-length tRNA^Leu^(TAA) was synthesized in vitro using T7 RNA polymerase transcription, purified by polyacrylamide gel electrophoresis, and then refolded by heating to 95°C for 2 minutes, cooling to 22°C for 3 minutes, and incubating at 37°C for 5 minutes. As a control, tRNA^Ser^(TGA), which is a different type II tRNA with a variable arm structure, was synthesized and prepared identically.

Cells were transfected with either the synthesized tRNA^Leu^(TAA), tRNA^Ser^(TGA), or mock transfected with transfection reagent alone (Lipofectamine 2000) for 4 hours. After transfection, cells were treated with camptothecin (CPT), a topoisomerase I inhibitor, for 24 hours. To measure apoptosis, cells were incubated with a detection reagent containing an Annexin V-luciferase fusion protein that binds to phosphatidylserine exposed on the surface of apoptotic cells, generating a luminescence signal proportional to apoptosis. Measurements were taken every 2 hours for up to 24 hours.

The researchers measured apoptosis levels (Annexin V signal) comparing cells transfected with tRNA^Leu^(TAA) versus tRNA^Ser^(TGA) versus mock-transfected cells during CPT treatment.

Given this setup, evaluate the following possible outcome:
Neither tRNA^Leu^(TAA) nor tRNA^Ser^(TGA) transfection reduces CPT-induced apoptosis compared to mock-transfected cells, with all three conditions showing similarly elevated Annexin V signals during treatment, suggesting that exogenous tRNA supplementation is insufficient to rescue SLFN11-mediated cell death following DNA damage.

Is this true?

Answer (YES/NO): NO